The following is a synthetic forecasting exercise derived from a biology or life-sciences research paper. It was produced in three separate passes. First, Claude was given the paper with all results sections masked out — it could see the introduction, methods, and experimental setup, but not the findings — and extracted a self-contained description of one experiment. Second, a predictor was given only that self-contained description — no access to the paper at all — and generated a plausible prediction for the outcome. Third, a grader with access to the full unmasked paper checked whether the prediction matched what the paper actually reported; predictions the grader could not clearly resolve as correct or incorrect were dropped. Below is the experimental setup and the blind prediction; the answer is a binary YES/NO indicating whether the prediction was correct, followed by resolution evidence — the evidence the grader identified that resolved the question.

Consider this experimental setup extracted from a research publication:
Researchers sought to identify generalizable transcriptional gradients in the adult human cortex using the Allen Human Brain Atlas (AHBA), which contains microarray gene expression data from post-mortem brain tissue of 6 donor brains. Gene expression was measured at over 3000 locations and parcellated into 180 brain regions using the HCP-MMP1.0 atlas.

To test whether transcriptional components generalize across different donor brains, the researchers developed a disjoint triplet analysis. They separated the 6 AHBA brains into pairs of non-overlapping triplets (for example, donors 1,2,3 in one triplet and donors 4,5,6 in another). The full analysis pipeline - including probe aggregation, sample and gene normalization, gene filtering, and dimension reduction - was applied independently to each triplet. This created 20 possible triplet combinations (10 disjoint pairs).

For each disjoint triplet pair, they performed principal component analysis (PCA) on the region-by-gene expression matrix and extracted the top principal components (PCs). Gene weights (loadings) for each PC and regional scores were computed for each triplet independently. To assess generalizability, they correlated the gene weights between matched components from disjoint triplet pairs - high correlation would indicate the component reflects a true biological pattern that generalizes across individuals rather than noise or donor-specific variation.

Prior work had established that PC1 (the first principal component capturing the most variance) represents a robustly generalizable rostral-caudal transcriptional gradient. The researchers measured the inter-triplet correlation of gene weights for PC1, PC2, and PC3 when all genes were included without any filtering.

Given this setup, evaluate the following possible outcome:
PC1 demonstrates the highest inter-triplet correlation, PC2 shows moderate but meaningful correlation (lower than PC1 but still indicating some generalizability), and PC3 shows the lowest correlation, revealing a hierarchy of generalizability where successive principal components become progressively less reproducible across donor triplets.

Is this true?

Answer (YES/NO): NO